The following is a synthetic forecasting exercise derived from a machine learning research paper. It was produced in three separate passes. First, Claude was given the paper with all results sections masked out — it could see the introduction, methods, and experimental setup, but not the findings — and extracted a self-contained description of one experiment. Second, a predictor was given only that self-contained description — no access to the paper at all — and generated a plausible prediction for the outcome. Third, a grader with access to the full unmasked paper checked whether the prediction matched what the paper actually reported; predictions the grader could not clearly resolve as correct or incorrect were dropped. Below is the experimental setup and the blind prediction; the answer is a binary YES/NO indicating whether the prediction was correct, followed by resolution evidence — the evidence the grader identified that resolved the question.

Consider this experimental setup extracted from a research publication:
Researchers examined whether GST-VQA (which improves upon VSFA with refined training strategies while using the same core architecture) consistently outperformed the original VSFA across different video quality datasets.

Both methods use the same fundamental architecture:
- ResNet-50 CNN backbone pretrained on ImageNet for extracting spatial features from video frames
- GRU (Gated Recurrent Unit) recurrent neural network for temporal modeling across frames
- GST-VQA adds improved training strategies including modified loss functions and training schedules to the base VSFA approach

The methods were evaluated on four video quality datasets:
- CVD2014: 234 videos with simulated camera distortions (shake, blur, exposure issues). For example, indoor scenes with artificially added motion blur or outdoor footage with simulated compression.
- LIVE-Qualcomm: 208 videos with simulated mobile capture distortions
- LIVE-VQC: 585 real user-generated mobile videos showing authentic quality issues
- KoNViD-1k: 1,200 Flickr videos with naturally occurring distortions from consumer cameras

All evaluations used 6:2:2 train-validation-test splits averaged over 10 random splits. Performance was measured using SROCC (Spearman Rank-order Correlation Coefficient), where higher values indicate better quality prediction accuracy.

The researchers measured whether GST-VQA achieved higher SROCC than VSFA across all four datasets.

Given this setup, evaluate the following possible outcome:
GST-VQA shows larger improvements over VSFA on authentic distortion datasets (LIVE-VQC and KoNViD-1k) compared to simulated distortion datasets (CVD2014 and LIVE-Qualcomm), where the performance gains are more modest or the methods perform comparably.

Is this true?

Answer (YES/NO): NO